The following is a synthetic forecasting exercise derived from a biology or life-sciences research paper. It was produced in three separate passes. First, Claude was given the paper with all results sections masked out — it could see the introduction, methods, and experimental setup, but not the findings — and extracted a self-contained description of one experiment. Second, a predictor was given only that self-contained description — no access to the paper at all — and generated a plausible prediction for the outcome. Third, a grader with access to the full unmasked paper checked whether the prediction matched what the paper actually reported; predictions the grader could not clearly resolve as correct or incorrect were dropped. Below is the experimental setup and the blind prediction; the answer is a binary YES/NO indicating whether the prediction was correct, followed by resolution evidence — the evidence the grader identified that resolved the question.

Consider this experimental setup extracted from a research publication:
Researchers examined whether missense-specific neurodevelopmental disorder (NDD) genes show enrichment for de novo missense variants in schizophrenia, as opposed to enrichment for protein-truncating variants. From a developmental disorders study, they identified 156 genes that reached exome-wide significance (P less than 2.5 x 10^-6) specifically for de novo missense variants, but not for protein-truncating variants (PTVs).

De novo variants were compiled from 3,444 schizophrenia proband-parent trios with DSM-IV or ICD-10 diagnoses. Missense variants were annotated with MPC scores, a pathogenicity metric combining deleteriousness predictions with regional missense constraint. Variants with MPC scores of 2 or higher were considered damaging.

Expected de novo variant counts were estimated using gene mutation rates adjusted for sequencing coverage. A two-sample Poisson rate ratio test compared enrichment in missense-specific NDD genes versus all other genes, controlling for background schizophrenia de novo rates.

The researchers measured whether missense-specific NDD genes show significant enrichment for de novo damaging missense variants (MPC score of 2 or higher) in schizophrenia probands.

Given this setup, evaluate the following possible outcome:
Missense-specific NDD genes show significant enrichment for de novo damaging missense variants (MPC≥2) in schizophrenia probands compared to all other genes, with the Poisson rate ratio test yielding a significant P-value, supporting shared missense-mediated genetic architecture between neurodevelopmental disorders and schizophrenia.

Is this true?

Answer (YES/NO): NO